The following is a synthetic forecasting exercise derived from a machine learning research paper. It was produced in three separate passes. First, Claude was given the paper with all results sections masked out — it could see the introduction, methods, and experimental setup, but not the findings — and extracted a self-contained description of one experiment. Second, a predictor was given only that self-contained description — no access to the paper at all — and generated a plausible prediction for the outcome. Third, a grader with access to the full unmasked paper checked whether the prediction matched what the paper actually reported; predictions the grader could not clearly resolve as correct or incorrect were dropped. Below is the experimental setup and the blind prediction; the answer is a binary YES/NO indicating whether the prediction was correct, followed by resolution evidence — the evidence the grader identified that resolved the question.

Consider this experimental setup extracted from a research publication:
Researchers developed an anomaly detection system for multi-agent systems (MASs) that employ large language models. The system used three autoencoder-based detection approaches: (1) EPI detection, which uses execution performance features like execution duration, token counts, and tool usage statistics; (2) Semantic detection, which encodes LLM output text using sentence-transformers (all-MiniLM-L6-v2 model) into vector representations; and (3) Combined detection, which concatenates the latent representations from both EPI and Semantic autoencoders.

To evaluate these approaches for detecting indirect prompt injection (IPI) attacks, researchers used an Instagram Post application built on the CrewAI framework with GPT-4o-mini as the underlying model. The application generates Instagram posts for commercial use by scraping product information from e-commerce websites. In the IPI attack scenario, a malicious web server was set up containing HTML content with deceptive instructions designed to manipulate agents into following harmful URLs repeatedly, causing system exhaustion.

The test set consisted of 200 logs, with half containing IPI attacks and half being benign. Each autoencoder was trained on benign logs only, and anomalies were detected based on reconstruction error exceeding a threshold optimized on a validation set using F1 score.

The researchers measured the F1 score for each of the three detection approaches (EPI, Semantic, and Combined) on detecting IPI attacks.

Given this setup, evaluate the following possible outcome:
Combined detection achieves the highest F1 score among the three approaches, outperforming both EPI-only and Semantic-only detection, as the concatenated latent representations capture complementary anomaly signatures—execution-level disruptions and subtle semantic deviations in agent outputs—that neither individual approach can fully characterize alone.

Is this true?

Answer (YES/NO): YES